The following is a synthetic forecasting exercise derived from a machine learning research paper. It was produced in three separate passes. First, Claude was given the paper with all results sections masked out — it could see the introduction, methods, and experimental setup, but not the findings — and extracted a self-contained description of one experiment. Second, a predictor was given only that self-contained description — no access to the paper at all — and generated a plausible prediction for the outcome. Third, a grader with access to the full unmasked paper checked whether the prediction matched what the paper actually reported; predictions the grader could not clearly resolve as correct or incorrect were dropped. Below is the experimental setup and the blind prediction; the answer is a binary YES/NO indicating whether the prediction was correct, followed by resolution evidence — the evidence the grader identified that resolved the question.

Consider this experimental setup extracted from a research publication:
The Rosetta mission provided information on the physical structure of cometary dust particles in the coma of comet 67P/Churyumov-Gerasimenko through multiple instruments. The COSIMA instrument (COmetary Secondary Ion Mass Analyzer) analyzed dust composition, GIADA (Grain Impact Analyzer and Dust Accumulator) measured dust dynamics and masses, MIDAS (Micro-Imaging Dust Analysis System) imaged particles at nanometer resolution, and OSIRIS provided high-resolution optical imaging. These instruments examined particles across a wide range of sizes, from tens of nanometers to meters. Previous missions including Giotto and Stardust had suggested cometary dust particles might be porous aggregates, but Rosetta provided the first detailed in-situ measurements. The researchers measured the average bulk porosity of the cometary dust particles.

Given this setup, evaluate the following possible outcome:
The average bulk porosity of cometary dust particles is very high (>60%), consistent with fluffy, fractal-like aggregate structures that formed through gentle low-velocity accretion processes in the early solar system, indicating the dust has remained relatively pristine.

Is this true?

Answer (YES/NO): YES